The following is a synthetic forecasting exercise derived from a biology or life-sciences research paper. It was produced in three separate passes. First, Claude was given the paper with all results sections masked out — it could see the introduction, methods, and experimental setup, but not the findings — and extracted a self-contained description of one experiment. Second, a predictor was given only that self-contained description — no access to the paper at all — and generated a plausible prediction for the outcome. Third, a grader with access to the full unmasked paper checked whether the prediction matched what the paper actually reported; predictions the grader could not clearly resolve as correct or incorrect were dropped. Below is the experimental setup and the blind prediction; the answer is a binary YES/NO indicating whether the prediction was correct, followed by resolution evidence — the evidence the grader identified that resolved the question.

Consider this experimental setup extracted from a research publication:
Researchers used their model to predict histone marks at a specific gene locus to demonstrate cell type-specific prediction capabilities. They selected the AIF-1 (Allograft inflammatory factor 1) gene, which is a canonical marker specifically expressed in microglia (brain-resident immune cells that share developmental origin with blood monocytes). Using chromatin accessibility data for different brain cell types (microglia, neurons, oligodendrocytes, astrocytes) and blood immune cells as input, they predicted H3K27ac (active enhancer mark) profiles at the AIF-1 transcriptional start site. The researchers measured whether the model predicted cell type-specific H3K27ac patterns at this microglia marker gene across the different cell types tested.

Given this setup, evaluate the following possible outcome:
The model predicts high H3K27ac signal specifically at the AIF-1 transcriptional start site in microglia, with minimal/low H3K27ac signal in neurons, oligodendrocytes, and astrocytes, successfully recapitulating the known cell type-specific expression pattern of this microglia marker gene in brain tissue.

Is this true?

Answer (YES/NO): YES